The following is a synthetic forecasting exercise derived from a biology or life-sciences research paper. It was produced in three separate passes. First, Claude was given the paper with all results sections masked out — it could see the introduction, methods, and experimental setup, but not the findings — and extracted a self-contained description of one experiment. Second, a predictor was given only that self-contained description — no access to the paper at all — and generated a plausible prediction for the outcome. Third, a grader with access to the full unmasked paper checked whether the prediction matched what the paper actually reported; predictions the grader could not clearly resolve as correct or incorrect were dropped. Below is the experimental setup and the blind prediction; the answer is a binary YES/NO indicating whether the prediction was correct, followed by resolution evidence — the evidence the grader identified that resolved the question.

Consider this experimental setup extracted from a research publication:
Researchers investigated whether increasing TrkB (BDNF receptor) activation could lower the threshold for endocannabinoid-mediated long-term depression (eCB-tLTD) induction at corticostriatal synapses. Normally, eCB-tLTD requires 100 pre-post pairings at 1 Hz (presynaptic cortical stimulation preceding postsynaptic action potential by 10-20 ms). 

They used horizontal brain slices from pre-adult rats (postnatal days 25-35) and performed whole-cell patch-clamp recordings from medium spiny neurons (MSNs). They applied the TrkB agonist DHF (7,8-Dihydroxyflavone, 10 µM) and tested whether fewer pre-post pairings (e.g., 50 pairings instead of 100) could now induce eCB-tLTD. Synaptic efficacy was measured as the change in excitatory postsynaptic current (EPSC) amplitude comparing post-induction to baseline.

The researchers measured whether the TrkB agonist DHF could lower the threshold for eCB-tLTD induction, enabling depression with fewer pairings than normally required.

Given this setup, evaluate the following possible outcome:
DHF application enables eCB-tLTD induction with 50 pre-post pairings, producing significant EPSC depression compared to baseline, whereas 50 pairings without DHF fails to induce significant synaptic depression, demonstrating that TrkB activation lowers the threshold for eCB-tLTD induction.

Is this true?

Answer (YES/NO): NO